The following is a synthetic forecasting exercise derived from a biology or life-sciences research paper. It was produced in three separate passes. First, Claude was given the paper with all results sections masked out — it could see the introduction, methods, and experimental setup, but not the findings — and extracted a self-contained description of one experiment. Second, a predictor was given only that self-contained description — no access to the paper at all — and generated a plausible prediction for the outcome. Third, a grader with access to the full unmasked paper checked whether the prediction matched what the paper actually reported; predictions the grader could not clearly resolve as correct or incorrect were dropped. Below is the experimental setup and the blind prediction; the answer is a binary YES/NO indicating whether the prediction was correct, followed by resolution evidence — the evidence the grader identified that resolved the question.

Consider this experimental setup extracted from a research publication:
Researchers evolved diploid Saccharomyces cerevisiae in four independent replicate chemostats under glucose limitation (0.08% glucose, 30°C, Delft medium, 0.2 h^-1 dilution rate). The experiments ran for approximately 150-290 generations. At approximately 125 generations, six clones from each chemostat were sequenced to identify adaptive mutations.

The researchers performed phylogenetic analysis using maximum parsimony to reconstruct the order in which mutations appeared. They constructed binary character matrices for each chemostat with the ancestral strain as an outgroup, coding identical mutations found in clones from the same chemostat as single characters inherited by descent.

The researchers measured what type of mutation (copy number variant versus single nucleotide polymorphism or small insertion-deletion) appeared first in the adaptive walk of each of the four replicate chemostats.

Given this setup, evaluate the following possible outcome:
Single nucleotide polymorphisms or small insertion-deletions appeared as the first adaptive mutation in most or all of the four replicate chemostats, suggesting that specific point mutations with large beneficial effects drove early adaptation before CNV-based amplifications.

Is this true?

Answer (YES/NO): NO